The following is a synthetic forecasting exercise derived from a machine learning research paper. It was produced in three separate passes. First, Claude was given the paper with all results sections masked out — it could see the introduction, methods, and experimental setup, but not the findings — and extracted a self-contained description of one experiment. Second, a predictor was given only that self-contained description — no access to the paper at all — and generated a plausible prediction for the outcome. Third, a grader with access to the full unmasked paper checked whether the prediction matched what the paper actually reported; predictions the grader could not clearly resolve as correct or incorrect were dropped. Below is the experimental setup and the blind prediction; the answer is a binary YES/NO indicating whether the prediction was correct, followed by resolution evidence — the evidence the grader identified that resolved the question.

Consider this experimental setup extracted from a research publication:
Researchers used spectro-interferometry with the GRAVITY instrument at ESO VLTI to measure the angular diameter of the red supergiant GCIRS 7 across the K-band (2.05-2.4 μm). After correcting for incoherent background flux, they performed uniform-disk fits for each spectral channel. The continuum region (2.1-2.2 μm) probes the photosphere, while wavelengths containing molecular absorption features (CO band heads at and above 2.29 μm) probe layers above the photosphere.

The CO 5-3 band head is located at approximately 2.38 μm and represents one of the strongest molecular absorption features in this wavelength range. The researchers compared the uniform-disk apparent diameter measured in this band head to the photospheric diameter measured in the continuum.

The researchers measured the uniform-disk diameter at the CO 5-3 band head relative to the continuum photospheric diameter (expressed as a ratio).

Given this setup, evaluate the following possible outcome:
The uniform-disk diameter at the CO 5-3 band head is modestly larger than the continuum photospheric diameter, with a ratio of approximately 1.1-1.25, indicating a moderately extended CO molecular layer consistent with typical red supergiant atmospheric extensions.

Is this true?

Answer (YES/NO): YES